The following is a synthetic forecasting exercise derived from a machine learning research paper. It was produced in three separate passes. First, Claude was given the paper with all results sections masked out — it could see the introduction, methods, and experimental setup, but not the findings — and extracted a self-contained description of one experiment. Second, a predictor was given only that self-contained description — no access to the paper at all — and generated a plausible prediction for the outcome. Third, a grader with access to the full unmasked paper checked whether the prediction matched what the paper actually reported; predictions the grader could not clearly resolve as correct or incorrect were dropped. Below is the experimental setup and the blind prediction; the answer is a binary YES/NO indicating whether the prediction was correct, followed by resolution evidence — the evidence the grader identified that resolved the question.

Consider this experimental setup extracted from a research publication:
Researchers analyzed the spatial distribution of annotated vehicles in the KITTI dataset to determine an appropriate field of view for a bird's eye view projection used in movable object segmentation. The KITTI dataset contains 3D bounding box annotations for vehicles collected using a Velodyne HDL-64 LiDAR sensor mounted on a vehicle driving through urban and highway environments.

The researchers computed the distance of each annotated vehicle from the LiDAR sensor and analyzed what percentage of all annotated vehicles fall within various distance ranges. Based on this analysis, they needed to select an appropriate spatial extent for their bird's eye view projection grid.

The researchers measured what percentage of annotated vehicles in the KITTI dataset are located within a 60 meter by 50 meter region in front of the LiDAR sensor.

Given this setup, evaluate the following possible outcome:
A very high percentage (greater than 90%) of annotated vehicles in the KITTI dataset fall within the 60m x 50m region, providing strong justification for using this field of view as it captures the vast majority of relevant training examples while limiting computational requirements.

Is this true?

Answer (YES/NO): YES